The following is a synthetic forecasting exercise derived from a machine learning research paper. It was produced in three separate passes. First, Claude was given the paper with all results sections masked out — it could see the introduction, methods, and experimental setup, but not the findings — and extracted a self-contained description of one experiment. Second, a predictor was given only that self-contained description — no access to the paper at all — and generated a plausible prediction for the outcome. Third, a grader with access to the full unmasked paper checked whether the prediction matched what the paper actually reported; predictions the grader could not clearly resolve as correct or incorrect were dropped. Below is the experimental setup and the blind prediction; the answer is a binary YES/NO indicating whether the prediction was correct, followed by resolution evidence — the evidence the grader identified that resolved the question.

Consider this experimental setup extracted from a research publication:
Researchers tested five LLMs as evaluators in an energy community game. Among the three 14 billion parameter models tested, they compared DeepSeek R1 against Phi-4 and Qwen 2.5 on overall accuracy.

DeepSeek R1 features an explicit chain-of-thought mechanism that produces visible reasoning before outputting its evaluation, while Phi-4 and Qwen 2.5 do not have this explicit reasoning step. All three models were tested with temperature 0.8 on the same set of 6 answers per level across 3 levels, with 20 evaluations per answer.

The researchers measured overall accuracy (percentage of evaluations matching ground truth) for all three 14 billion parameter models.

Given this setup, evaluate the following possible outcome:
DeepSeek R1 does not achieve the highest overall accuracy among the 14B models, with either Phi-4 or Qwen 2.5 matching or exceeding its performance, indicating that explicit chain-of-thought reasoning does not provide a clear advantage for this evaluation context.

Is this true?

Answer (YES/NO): YES